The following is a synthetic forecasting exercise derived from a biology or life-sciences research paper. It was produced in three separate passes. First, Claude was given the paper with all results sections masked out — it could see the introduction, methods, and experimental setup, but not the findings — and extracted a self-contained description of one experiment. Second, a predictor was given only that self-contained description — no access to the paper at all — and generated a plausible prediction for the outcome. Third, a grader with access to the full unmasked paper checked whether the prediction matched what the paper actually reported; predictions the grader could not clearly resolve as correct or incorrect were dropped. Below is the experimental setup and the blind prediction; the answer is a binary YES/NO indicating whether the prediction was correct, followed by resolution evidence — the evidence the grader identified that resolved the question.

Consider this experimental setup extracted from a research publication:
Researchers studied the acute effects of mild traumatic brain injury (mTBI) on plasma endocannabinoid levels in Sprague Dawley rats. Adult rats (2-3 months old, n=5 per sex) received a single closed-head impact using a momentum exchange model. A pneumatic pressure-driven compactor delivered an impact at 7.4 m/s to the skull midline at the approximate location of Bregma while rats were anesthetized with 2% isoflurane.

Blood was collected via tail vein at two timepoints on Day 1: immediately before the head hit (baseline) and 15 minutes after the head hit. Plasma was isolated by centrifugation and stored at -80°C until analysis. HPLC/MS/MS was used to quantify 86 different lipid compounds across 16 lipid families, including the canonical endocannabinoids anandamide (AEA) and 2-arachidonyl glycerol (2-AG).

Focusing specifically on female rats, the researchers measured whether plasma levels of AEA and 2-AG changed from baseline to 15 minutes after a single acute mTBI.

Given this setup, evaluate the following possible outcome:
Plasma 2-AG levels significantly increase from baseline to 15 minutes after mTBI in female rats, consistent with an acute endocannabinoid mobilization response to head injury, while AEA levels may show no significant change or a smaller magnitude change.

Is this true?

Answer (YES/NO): NO